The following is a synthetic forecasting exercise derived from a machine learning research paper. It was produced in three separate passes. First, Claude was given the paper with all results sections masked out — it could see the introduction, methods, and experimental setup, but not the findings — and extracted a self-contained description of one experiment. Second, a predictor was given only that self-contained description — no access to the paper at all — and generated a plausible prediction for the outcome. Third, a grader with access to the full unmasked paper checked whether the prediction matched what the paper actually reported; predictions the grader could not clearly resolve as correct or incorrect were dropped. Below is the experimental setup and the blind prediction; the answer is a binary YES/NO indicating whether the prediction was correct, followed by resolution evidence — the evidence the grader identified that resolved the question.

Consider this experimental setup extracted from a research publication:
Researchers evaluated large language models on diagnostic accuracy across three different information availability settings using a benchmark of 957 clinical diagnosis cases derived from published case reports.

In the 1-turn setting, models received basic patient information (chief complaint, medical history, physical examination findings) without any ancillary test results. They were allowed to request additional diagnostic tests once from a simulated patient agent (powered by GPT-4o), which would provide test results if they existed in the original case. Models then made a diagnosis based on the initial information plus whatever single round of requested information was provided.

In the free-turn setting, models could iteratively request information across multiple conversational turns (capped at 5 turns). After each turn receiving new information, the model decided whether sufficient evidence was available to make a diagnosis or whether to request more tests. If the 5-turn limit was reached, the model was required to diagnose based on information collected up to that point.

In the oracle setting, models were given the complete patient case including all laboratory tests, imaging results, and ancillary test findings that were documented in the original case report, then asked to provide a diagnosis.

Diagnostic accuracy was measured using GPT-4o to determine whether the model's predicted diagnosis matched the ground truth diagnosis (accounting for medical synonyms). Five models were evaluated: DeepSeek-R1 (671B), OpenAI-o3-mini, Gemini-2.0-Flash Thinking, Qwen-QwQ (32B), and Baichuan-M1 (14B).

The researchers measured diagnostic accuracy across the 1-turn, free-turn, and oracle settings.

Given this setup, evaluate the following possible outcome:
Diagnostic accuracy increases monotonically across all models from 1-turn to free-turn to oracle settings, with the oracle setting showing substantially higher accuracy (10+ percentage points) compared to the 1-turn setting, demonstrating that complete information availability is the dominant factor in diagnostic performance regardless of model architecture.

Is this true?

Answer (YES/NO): NO